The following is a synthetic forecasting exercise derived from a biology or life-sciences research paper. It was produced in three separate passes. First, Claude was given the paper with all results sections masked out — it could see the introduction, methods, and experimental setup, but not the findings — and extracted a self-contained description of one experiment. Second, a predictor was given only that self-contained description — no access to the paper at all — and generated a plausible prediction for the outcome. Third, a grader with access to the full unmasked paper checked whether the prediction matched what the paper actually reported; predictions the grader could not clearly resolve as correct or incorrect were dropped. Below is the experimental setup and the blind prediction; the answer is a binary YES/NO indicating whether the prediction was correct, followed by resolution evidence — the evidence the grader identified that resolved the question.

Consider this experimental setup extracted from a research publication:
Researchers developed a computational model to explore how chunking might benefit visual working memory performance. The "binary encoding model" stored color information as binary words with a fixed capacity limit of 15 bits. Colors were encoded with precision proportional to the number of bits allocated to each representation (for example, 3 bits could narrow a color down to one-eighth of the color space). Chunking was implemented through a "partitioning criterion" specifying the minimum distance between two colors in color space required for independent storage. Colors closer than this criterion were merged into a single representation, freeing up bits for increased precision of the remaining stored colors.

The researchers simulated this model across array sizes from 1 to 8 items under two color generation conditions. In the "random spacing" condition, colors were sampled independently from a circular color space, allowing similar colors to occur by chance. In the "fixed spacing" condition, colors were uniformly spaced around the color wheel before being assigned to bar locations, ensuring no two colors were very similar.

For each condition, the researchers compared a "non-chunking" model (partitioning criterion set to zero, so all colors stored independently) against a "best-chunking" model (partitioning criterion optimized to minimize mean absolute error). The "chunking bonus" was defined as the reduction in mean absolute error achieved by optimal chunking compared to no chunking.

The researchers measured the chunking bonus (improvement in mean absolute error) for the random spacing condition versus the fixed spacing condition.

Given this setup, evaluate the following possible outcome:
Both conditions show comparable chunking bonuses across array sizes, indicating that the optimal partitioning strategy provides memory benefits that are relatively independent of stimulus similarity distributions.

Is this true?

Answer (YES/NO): NO